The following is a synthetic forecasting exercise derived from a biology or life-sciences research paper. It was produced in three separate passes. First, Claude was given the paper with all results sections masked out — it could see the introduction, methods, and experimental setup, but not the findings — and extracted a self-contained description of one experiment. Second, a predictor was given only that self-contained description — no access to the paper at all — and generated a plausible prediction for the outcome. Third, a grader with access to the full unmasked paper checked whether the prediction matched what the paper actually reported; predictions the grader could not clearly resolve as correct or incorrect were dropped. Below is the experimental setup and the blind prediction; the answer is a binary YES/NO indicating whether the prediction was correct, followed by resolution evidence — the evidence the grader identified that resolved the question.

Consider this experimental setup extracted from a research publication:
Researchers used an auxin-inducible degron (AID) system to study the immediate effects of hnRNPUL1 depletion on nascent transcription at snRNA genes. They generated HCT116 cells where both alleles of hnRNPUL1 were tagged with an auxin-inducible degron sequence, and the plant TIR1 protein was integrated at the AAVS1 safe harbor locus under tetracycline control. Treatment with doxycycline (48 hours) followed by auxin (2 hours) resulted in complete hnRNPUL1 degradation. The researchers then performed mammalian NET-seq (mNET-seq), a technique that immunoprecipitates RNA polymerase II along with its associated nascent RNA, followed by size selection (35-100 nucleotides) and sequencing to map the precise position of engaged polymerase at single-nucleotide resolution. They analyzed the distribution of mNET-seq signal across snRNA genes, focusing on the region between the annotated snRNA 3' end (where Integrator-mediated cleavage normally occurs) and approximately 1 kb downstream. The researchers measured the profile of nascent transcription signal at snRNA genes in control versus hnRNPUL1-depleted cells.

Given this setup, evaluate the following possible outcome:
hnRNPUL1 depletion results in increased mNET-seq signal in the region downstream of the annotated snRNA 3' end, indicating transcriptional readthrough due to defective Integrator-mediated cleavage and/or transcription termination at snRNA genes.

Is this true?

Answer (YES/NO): YES